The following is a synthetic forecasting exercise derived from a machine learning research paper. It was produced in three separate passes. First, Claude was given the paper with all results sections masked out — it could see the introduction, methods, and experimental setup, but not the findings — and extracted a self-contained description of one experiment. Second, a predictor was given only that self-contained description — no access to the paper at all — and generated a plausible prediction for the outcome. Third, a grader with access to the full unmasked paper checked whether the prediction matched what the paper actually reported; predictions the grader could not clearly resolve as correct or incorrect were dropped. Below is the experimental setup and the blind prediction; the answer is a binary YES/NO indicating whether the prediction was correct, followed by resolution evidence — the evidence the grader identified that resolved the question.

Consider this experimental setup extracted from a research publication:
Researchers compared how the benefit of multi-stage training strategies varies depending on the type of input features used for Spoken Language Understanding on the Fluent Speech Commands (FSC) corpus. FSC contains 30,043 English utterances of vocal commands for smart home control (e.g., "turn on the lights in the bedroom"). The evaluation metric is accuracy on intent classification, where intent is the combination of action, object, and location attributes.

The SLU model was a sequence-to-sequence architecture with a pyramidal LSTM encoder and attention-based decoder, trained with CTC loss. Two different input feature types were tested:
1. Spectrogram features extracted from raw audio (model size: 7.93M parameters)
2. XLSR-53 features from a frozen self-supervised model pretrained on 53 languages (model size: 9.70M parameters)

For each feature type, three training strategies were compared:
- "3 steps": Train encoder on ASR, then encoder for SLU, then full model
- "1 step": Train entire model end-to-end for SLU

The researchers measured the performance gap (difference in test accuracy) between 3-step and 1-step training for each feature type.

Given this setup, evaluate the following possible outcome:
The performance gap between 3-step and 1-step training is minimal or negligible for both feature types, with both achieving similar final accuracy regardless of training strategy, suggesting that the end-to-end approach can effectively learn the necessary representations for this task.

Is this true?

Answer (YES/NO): NO